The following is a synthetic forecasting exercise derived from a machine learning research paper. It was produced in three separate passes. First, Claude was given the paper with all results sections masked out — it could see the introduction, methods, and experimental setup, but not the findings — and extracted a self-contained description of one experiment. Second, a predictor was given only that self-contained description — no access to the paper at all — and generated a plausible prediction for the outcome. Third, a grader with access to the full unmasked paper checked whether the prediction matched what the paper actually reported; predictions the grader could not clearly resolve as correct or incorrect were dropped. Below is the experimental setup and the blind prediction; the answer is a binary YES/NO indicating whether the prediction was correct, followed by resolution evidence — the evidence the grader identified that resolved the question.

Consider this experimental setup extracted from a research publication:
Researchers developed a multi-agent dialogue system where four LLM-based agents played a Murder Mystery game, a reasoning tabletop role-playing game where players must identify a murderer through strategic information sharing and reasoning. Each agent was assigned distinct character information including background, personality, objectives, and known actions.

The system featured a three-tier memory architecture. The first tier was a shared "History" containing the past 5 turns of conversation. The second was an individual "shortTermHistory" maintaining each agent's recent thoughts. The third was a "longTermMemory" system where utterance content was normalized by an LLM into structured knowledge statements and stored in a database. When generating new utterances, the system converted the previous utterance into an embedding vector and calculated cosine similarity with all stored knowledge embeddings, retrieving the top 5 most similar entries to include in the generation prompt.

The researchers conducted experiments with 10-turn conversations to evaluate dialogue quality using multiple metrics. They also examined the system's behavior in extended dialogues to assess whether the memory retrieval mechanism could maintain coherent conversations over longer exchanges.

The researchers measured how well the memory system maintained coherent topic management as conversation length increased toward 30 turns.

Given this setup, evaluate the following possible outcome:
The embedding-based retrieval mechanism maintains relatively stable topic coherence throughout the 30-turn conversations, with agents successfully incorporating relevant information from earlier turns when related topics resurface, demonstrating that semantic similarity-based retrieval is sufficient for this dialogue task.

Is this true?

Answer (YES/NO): NO